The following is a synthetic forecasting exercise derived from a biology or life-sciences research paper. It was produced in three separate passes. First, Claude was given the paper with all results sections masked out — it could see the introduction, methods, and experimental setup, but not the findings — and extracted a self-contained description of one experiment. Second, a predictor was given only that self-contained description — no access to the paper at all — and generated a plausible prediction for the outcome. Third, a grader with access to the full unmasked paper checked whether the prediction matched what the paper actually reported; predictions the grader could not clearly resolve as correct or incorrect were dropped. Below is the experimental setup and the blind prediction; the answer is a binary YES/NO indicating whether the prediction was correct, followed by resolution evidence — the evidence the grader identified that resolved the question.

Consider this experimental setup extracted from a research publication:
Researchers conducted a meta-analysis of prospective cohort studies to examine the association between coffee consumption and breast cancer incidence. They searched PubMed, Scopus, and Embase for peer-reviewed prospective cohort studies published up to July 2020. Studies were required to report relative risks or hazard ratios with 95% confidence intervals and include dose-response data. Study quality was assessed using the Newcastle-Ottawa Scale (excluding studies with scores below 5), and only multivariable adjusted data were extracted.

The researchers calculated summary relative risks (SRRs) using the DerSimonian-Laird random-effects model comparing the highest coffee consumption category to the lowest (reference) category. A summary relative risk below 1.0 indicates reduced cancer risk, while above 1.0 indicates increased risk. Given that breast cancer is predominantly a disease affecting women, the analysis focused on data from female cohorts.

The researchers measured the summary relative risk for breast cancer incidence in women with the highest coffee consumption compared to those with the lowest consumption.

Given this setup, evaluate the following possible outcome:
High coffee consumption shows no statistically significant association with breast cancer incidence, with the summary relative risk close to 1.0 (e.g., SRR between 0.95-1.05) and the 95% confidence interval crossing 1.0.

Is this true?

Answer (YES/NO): NO